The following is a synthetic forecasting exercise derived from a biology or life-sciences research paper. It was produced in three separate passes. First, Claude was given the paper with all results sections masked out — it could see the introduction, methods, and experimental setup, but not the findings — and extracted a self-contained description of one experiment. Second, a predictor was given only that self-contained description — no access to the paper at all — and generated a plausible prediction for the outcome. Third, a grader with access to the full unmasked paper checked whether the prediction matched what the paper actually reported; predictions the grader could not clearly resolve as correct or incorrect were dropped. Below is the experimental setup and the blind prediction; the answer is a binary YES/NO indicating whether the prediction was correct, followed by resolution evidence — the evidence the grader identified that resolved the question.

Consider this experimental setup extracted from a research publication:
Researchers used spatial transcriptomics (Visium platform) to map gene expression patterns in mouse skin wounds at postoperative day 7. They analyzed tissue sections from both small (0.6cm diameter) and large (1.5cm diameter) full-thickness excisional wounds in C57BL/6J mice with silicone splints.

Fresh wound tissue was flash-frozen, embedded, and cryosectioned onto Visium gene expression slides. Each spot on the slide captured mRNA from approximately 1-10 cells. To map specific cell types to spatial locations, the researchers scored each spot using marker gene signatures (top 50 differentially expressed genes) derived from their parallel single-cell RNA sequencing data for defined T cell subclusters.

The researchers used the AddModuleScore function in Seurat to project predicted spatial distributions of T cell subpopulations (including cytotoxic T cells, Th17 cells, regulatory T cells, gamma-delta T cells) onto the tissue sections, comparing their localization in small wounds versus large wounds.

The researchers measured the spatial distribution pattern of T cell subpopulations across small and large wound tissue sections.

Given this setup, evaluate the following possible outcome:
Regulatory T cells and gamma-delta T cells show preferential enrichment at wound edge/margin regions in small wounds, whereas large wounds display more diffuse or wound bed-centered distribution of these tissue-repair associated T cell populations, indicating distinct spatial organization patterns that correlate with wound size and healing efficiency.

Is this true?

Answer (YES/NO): NO